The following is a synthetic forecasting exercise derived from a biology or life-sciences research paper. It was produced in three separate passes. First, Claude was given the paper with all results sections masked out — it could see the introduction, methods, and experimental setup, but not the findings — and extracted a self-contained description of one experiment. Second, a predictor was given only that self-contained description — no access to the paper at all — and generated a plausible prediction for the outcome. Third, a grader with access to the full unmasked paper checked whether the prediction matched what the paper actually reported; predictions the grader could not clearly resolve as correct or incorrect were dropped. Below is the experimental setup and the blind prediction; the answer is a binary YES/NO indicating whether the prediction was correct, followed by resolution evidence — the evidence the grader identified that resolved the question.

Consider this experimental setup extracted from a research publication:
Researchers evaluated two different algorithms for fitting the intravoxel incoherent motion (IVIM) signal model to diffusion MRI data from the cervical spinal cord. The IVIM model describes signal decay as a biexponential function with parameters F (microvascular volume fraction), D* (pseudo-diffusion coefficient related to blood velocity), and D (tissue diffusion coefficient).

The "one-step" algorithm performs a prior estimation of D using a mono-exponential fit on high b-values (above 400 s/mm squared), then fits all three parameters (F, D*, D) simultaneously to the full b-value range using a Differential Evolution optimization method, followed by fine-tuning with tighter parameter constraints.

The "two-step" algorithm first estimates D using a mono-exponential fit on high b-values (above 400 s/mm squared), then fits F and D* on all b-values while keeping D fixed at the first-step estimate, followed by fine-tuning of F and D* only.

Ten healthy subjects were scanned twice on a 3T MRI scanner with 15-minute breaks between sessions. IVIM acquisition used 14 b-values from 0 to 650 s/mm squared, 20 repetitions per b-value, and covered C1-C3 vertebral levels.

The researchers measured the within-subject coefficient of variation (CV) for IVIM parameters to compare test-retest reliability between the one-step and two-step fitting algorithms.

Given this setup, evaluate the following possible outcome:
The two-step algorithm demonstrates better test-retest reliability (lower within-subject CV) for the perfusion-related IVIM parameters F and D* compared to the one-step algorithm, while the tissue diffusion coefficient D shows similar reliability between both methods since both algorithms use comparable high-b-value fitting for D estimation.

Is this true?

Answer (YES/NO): NO